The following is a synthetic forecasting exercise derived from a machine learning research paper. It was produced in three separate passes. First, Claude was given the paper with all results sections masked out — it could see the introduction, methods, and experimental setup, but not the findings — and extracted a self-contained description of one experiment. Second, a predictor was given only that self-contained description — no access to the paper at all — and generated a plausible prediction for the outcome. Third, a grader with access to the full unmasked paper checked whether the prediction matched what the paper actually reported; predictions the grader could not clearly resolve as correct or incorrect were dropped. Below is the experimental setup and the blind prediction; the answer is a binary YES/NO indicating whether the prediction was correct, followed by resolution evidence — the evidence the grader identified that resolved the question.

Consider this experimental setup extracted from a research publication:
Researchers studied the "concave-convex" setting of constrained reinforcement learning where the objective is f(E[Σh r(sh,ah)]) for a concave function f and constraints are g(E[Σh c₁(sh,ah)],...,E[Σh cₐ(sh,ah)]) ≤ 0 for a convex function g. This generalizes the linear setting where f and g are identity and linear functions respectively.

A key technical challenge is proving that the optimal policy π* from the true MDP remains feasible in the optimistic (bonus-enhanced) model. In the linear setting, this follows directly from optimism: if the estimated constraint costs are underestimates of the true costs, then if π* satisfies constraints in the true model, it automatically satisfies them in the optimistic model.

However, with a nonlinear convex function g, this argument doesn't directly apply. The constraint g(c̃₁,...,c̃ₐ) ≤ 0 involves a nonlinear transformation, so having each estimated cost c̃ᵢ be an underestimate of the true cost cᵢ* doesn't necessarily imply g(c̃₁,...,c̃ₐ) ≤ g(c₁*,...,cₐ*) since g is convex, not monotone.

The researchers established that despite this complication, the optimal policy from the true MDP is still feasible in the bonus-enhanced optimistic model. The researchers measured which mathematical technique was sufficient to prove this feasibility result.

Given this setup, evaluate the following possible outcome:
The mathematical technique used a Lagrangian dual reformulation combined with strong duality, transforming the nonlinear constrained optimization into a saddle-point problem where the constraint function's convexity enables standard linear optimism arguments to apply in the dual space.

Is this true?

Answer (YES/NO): NO